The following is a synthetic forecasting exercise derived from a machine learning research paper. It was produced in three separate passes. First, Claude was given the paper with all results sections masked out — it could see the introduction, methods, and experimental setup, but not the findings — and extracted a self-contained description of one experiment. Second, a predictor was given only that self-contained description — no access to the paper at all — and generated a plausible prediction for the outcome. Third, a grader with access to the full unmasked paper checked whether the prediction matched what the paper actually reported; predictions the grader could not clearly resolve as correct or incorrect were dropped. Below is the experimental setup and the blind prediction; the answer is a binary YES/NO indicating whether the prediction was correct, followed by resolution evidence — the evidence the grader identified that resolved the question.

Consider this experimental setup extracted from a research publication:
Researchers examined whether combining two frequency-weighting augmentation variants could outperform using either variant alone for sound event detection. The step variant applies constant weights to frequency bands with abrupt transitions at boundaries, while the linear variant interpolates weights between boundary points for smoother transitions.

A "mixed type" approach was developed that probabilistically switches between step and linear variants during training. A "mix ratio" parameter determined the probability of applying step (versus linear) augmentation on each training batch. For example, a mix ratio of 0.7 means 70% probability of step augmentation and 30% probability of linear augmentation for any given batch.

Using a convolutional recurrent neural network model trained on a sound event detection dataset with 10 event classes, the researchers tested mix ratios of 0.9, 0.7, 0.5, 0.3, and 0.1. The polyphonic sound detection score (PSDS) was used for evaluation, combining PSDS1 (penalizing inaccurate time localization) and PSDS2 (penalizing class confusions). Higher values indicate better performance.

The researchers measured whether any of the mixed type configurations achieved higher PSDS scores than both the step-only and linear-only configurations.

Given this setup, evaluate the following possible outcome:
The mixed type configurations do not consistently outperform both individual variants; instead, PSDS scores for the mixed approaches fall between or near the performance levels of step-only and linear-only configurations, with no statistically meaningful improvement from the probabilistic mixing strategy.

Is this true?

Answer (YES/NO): NO